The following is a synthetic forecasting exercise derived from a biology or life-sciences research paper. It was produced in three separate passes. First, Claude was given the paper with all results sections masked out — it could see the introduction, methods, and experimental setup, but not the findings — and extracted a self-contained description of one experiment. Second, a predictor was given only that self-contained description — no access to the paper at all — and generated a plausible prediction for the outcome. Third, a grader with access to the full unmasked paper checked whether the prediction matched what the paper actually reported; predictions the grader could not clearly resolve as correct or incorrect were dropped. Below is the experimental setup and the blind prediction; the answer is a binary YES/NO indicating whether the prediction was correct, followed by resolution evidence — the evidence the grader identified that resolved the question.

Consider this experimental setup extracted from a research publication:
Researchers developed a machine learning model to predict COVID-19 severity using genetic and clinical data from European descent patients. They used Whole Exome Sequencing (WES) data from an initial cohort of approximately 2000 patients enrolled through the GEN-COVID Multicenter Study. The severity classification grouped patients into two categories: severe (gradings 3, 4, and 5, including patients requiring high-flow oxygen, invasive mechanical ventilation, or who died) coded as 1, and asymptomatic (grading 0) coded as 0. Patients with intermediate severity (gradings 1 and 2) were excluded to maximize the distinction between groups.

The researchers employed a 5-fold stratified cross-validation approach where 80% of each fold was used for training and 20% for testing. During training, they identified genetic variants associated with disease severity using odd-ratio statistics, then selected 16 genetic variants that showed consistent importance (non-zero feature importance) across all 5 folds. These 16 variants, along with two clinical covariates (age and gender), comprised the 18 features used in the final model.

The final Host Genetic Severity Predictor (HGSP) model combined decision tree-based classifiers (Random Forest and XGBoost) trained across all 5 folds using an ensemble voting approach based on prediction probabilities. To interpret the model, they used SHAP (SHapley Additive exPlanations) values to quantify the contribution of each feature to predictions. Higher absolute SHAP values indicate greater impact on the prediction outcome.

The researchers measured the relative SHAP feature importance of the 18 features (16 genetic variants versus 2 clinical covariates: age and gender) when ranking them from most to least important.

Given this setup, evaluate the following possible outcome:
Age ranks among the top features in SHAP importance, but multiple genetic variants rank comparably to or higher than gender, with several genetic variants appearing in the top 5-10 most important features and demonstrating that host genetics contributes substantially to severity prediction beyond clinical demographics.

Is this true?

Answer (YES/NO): NO